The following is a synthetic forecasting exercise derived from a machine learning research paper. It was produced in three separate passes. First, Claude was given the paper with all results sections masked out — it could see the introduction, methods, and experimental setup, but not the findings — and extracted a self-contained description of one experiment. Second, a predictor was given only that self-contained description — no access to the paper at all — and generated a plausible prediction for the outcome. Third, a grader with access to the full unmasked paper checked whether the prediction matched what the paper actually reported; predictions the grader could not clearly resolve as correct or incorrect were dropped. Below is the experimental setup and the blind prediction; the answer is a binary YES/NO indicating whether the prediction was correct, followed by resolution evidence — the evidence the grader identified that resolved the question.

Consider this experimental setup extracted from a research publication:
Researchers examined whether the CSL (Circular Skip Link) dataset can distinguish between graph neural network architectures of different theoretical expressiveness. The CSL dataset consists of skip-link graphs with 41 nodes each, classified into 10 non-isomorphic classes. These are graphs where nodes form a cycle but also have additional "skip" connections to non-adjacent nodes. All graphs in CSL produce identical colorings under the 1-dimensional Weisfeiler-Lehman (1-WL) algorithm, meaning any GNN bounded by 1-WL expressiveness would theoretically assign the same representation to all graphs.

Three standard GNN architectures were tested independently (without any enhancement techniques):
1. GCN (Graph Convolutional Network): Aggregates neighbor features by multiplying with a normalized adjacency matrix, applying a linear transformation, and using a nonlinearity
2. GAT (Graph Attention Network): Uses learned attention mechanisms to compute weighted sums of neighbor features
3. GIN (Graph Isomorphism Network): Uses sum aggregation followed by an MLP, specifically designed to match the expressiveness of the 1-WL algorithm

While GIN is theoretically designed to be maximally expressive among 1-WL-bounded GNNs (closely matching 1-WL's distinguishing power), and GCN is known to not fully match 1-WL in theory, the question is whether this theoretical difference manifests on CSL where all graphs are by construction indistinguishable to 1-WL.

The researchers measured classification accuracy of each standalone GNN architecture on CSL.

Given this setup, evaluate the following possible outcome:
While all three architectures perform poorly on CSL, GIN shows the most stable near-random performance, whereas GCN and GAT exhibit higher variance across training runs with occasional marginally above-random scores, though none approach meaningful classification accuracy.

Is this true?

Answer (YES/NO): NO